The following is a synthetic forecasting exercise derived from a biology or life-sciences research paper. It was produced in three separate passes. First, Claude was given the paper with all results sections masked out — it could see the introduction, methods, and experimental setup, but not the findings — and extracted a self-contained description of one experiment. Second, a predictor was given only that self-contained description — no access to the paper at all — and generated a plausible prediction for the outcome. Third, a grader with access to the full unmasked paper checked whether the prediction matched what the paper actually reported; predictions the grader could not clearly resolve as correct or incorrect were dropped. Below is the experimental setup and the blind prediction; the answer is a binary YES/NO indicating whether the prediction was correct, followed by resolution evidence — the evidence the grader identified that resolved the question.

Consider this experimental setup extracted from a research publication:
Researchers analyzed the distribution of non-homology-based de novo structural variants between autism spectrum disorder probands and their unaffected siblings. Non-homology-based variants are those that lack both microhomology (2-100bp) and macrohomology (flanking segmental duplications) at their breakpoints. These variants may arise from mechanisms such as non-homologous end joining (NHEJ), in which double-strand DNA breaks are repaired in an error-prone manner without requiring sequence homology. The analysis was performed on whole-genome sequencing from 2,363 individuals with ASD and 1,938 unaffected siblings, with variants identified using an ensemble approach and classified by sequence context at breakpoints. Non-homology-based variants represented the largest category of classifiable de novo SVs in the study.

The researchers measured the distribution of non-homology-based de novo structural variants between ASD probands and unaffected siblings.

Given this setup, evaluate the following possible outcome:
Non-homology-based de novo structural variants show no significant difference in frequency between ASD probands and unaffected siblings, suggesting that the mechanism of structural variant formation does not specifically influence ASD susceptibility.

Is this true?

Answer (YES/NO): YES